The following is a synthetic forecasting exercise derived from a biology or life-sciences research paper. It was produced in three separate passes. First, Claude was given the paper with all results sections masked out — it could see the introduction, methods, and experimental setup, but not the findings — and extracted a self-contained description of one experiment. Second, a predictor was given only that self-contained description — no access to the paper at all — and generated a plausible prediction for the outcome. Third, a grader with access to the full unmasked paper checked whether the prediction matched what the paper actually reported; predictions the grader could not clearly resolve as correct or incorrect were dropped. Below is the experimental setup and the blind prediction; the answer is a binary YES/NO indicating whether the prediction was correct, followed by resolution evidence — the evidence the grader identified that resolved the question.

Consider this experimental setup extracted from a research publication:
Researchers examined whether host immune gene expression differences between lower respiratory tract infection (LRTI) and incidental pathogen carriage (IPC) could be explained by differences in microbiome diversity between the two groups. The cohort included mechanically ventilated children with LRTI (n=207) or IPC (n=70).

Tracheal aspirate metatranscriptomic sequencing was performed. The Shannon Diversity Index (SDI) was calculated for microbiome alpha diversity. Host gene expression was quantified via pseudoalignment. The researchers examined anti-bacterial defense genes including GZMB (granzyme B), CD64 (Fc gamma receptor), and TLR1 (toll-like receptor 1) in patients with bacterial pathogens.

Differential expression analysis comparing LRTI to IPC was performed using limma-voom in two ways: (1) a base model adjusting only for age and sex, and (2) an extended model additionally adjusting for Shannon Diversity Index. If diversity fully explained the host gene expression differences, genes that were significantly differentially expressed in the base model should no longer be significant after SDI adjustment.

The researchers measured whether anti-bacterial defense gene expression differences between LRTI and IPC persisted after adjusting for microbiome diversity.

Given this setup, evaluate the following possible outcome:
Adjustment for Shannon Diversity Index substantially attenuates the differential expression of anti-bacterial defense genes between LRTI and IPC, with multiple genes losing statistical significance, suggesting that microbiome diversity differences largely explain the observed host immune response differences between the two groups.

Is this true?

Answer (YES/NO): NO